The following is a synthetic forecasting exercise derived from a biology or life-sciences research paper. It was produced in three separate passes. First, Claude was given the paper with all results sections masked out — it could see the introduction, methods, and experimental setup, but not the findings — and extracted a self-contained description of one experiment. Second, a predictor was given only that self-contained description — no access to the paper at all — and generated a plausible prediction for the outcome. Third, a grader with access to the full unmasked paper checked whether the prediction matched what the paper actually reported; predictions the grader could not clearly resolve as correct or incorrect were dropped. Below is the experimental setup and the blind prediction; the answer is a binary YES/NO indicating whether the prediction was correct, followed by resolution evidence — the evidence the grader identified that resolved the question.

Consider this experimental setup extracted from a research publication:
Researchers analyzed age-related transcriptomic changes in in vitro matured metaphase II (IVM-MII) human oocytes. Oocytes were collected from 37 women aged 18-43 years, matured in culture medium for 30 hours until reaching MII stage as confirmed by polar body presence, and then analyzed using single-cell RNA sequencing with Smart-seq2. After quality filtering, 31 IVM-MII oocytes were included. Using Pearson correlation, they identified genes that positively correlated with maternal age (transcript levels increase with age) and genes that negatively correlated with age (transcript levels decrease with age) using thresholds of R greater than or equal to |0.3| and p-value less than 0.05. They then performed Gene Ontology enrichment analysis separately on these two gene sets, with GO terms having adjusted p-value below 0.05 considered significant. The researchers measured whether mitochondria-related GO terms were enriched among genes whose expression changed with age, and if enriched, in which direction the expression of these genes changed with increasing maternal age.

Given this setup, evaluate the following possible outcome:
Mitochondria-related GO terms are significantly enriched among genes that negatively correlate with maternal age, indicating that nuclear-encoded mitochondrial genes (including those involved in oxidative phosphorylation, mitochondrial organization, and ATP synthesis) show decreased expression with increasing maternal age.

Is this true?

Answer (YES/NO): YES